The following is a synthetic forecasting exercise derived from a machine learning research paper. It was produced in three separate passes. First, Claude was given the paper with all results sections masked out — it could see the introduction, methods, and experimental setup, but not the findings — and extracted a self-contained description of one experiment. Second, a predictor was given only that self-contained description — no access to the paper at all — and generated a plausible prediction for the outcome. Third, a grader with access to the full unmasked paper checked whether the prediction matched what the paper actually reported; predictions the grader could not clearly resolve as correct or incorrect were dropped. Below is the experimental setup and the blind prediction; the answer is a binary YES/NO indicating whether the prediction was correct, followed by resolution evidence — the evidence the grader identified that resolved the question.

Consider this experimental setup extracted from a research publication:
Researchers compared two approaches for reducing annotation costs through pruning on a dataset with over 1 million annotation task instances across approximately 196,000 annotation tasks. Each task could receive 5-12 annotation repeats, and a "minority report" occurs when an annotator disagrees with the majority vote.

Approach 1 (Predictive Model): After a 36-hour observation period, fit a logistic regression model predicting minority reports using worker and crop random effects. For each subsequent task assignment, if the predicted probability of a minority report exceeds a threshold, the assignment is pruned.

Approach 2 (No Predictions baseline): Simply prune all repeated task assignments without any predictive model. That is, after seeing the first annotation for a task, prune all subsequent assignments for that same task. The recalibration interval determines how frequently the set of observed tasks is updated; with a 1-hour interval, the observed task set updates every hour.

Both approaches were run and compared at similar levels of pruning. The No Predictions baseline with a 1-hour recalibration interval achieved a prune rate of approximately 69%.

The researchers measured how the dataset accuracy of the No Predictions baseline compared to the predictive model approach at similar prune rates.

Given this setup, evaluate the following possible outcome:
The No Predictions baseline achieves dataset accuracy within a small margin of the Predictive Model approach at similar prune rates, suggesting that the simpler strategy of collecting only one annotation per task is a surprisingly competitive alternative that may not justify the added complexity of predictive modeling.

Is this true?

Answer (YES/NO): YES